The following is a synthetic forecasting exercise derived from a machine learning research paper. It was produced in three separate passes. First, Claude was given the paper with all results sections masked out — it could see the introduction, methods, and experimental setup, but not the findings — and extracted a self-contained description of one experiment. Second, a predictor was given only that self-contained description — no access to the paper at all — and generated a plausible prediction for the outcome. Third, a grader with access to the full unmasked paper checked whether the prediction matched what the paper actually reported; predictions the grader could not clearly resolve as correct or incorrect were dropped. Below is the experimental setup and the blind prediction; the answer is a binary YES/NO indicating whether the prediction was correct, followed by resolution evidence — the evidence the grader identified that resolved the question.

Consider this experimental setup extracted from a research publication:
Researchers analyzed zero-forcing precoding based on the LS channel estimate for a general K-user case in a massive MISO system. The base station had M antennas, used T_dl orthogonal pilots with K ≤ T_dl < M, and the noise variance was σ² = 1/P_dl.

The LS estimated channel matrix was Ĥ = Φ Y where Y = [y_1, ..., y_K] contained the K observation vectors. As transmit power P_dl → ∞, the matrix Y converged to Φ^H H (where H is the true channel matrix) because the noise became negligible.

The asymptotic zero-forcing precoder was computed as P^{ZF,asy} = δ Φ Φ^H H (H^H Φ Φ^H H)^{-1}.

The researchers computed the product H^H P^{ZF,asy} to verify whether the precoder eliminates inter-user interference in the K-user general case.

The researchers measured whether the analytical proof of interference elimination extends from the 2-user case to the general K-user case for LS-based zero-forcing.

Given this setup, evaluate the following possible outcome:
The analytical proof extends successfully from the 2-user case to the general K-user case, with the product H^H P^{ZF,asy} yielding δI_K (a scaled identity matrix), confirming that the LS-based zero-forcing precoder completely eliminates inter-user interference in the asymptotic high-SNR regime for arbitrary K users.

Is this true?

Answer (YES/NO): YES